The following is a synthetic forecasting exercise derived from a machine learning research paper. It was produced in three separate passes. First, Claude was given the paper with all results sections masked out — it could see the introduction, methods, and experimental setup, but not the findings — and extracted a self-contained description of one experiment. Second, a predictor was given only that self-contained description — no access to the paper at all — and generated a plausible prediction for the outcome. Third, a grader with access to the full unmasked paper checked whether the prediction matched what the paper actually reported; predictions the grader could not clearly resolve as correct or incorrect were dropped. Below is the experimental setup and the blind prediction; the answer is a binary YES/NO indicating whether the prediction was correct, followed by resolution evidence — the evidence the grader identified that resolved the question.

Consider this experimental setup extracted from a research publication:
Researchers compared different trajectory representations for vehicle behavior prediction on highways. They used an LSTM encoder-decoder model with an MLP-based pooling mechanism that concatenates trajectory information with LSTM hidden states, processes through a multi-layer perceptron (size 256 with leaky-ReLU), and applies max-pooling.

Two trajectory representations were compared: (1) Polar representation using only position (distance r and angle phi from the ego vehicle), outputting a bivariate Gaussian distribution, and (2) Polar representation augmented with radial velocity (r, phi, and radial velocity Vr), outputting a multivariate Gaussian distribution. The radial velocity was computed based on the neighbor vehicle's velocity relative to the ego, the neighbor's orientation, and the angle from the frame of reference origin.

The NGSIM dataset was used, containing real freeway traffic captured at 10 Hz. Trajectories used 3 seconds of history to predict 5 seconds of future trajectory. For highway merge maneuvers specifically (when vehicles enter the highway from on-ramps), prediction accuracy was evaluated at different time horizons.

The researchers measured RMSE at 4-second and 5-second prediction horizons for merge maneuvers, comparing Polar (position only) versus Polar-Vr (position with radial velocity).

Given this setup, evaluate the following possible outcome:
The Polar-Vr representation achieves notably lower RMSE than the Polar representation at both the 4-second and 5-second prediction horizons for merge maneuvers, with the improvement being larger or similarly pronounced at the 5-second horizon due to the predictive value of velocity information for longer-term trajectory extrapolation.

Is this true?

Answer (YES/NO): NO